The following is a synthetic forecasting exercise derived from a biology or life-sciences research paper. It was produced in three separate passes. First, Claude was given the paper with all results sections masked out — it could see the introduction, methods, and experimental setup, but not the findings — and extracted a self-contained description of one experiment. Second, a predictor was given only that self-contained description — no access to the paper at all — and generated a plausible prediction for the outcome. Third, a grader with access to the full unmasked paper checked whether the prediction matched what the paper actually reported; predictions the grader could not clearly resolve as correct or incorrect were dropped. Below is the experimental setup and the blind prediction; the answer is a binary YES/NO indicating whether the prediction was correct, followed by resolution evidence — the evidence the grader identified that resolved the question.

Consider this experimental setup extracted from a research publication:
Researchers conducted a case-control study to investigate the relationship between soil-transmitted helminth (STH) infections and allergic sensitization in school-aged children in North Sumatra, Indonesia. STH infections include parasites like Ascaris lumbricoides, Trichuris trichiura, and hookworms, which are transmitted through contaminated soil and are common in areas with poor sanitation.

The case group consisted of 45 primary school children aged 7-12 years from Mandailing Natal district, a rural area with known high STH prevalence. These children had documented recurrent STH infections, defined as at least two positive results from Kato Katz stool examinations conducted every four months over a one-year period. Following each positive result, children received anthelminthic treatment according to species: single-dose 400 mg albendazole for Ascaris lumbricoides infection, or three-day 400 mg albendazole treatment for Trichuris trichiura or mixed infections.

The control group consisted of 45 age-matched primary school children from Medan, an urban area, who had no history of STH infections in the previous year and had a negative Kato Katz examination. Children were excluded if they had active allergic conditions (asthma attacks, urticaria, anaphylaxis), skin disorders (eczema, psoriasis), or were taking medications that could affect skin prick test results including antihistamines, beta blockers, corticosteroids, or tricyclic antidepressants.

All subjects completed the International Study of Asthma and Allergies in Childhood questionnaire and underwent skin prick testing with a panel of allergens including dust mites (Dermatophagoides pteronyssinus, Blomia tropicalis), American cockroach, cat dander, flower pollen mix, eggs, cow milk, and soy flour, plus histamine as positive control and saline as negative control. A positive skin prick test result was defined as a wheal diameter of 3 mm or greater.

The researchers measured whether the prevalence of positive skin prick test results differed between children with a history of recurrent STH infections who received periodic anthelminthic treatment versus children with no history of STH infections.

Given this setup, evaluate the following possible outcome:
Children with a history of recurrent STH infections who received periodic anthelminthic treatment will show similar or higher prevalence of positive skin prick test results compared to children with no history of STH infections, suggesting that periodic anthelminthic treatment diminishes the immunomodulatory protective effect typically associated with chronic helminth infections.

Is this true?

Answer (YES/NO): NO